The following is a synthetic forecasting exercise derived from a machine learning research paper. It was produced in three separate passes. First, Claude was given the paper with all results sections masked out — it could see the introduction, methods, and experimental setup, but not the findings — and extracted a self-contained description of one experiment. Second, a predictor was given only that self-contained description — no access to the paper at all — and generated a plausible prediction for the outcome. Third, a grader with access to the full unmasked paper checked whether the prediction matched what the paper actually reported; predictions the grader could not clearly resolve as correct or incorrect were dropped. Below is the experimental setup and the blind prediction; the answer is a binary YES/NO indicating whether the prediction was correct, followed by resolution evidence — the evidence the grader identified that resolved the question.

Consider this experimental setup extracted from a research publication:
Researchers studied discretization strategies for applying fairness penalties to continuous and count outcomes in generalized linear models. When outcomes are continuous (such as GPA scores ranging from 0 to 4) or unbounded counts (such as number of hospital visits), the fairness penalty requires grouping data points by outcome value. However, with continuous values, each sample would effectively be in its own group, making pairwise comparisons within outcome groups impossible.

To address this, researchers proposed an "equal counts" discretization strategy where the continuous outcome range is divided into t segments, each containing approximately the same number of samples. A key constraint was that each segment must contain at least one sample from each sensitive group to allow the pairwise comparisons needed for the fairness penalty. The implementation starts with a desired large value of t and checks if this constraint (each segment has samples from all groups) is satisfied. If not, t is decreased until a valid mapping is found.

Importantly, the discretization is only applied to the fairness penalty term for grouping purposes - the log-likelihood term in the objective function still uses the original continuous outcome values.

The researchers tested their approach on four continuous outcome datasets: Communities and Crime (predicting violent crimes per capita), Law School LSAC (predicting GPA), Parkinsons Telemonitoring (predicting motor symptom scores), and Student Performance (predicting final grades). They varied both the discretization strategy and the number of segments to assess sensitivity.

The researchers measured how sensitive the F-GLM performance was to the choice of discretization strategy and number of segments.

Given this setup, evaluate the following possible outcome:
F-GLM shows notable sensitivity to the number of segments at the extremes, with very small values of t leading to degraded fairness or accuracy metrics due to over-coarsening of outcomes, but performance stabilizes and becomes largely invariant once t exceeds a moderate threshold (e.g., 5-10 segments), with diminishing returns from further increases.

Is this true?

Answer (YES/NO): NO